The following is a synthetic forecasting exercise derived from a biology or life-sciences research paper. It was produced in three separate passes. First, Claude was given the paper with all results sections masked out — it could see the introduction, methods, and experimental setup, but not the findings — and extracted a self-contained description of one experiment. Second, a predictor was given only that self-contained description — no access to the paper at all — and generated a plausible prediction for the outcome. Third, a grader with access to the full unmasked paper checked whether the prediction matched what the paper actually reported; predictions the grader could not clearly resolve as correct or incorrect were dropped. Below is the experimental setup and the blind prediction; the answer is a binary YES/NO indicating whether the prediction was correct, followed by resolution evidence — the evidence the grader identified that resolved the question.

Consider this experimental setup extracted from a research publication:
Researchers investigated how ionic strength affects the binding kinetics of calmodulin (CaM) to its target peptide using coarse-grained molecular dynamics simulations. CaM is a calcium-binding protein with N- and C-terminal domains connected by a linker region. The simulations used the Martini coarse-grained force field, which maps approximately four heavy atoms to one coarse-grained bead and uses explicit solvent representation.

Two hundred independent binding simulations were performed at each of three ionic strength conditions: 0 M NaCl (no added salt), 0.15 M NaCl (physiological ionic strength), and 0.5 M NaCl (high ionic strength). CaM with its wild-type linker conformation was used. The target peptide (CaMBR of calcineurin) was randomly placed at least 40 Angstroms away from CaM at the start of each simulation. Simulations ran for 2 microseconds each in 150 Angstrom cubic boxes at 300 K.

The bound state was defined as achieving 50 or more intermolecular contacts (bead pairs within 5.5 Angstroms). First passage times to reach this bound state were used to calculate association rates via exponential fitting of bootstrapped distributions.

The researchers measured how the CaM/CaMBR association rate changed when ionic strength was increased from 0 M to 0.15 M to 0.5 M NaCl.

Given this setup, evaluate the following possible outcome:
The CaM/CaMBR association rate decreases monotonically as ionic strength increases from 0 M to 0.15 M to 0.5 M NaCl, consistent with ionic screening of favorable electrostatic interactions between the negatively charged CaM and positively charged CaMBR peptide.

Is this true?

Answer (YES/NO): YES